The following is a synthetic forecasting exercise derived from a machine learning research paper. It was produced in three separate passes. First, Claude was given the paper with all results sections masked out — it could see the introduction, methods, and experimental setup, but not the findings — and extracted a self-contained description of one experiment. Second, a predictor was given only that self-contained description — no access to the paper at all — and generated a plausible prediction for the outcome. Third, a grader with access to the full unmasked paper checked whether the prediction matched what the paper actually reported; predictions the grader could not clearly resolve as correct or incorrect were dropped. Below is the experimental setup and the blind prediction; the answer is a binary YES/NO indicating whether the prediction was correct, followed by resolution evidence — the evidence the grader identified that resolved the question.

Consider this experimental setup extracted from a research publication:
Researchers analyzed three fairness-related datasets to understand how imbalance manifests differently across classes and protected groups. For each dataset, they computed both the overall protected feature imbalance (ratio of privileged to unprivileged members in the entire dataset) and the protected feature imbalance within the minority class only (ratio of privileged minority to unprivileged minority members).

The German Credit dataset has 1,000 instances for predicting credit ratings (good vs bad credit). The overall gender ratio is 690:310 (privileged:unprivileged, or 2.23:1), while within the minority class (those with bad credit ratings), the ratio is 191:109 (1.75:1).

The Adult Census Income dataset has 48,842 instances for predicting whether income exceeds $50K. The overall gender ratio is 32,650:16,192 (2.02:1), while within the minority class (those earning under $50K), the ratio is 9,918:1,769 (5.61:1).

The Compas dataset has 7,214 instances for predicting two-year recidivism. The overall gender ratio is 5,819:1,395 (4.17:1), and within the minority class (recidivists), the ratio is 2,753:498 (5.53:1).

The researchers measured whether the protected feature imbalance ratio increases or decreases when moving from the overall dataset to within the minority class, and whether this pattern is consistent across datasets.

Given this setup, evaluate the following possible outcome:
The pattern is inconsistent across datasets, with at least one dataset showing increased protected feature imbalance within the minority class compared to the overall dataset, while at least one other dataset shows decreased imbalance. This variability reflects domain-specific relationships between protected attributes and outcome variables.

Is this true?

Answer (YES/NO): YES